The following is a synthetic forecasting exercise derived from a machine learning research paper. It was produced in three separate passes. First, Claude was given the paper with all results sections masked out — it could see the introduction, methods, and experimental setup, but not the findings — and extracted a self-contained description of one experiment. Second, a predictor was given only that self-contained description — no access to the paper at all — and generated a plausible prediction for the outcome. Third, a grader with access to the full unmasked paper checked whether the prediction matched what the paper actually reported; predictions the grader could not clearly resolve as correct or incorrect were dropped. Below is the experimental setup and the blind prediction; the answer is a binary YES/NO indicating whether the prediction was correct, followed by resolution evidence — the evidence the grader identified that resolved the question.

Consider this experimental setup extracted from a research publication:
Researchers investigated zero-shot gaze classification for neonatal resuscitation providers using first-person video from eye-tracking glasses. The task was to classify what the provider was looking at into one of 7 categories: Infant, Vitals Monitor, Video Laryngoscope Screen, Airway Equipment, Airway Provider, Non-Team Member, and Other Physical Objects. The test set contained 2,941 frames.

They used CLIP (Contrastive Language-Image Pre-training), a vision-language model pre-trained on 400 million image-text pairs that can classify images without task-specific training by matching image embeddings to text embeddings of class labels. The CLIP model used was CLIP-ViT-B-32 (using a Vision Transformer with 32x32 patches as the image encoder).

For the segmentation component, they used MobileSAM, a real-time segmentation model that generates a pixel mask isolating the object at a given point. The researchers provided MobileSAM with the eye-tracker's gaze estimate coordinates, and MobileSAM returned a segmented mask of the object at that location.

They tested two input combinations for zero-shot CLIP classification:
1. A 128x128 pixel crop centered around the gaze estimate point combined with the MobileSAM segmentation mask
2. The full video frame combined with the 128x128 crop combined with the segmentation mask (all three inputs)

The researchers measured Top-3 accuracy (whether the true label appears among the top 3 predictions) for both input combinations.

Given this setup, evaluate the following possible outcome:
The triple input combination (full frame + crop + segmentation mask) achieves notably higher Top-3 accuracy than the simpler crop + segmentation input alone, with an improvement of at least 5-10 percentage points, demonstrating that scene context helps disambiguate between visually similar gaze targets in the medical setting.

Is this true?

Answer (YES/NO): NO